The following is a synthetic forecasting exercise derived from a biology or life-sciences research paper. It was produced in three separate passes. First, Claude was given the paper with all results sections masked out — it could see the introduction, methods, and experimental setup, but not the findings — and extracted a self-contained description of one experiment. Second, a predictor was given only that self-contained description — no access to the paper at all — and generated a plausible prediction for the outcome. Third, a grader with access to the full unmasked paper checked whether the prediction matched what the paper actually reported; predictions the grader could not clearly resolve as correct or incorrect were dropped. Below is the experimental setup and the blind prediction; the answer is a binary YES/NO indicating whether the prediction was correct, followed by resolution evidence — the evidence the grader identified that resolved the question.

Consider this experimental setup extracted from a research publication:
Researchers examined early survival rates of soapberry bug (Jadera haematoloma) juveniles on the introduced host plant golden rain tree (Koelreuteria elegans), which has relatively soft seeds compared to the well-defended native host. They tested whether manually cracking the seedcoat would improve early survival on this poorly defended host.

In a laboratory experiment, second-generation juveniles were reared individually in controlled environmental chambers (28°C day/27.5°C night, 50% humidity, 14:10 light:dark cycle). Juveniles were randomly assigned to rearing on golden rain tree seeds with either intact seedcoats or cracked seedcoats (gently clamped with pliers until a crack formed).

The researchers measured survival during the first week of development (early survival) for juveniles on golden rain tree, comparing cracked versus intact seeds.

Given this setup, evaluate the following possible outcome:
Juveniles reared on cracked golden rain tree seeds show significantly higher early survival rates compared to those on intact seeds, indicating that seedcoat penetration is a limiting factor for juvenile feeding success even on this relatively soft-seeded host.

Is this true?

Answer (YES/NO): YES